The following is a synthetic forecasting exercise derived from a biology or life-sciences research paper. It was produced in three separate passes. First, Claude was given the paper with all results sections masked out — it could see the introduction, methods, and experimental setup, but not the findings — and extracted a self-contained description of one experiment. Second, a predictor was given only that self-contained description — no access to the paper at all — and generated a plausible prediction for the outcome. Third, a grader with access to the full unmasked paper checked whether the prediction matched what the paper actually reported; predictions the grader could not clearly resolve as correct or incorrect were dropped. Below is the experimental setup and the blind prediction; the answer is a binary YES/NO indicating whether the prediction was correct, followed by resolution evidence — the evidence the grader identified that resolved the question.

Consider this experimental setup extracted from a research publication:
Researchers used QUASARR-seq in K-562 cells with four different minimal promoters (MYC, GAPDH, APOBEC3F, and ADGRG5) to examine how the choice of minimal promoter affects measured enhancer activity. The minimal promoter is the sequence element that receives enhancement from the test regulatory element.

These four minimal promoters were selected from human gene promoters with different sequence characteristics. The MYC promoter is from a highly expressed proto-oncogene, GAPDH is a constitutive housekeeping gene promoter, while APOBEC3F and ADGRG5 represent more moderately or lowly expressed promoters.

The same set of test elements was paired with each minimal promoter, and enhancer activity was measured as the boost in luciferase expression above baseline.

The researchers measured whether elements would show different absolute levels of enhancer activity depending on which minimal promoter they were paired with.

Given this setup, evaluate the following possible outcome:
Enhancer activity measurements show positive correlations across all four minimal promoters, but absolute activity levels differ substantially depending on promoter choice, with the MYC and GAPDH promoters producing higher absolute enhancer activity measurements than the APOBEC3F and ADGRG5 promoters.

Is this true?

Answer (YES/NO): NO